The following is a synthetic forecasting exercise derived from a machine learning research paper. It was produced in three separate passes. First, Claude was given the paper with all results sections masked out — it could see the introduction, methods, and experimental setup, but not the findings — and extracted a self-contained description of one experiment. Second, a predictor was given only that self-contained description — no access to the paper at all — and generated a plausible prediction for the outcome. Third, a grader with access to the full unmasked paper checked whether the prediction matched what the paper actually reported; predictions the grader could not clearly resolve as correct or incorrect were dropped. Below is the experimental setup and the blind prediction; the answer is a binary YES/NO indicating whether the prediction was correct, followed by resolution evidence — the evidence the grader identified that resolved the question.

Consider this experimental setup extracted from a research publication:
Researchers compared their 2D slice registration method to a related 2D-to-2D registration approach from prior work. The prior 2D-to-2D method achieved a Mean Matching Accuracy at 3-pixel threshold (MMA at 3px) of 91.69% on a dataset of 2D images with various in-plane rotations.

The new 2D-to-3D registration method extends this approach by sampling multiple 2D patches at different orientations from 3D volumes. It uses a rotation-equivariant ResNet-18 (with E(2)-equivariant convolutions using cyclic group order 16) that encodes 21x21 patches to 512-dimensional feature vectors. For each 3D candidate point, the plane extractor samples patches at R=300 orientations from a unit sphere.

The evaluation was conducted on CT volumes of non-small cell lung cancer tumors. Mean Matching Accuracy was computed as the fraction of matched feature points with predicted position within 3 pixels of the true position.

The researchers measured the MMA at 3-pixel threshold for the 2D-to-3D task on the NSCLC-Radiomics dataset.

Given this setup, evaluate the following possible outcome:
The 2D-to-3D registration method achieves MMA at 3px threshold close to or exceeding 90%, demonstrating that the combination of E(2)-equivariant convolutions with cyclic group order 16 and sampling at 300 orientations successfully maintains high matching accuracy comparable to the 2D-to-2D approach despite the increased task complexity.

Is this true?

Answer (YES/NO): YES